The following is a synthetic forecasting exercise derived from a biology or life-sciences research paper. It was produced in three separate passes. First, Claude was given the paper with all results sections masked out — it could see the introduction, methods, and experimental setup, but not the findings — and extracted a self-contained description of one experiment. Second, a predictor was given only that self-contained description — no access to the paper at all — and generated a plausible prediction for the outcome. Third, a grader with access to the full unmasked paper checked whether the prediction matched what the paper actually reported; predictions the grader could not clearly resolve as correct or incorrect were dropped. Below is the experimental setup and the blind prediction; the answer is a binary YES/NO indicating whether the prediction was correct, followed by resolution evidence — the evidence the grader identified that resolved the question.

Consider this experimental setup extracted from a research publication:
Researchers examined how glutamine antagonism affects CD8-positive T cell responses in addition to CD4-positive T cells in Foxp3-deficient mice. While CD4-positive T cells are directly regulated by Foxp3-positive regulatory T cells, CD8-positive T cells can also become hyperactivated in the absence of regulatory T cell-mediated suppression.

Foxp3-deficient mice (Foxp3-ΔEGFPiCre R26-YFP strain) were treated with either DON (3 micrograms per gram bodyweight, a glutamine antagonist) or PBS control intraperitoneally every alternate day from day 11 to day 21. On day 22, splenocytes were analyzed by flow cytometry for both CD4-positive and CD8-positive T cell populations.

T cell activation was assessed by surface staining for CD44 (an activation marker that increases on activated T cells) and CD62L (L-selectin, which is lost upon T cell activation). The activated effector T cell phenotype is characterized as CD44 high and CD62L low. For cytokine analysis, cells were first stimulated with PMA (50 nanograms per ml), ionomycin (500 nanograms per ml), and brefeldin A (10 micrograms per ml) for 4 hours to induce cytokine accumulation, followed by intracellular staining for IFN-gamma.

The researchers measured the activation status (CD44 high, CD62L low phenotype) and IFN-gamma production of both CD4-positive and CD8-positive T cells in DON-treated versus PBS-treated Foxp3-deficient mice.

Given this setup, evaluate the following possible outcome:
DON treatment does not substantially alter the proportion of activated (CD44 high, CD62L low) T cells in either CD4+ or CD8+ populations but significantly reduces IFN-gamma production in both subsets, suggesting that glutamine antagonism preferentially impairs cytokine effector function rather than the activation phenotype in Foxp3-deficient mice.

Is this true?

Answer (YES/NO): NO